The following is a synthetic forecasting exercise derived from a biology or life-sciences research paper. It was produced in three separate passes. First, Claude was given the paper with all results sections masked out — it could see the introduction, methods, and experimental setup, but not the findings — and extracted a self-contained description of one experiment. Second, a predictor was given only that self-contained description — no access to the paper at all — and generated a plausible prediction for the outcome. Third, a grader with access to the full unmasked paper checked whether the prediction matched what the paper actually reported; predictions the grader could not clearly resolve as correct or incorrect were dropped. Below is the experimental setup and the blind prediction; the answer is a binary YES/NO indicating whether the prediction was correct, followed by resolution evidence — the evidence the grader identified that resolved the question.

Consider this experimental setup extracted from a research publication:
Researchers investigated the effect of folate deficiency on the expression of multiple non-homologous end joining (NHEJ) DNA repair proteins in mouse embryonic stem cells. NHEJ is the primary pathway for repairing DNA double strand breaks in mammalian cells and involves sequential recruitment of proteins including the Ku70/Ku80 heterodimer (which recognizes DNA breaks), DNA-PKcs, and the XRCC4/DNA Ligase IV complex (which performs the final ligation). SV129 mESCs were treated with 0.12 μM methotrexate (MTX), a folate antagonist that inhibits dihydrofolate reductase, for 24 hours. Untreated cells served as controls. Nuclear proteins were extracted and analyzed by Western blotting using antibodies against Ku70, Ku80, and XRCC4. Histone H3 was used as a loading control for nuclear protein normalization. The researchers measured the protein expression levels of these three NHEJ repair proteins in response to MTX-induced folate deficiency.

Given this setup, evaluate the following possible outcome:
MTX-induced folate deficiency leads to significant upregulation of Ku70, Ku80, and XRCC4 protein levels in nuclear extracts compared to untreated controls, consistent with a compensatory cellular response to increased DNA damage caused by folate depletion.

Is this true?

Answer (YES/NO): YES